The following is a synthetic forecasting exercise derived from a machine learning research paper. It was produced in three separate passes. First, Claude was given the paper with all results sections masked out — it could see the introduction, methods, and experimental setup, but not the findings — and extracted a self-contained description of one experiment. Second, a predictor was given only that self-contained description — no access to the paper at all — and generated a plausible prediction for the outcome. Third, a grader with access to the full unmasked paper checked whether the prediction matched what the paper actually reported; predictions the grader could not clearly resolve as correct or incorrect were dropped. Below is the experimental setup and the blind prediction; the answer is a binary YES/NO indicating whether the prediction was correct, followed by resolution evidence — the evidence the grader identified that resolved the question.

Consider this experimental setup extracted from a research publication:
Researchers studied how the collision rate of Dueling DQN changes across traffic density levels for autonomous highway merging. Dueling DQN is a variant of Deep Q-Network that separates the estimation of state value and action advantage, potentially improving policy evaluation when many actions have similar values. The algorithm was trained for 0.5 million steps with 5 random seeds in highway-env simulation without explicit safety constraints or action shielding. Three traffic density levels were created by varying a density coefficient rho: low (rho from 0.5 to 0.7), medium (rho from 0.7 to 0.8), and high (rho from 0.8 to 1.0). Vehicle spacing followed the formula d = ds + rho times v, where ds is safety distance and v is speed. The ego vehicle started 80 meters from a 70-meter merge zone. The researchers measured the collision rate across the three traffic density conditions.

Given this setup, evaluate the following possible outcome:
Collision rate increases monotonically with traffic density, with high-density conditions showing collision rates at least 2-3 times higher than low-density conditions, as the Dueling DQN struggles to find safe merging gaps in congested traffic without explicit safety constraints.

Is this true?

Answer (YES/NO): NO